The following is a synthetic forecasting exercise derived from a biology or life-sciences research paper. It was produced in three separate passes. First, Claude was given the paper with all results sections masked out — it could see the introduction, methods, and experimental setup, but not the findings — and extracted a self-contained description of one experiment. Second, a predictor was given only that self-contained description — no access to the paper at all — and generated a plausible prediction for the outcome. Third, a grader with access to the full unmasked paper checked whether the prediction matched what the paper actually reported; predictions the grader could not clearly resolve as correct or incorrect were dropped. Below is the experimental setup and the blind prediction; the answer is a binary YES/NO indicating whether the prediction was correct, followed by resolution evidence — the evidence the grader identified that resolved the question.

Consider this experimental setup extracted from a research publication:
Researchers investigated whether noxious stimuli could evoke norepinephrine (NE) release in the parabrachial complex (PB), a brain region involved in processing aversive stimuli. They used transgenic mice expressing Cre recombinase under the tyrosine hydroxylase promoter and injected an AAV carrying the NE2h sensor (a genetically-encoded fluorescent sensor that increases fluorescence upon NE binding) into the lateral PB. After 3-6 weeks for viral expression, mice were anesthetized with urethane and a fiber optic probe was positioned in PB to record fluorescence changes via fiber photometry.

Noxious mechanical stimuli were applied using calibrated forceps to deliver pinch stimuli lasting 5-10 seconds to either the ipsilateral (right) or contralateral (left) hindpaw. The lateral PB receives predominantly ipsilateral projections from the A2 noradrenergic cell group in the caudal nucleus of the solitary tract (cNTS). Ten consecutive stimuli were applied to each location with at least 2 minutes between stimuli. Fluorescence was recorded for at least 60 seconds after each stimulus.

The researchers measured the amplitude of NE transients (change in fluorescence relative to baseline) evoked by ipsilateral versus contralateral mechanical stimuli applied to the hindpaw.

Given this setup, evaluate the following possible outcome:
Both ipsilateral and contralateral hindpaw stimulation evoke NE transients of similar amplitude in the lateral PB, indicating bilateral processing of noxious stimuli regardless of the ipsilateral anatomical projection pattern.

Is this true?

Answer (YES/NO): NO